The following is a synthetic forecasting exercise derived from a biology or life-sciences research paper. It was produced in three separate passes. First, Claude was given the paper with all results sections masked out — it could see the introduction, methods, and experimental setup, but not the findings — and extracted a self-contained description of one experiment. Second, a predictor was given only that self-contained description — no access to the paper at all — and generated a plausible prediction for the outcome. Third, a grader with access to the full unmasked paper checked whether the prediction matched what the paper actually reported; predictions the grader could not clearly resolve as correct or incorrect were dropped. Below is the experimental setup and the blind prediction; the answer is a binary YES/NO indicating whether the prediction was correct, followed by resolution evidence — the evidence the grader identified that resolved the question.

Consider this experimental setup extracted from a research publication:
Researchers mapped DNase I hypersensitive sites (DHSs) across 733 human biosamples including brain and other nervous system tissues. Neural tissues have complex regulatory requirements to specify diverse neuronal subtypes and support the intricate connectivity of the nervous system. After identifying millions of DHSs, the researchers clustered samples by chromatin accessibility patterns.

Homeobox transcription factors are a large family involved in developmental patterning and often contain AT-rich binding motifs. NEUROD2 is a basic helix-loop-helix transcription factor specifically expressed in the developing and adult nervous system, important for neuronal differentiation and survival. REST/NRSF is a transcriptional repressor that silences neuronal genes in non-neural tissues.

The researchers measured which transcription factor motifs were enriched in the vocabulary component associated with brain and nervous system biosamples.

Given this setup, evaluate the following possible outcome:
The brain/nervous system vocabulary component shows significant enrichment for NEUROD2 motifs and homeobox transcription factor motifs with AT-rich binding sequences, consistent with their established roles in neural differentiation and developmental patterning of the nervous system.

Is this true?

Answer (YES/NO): YES